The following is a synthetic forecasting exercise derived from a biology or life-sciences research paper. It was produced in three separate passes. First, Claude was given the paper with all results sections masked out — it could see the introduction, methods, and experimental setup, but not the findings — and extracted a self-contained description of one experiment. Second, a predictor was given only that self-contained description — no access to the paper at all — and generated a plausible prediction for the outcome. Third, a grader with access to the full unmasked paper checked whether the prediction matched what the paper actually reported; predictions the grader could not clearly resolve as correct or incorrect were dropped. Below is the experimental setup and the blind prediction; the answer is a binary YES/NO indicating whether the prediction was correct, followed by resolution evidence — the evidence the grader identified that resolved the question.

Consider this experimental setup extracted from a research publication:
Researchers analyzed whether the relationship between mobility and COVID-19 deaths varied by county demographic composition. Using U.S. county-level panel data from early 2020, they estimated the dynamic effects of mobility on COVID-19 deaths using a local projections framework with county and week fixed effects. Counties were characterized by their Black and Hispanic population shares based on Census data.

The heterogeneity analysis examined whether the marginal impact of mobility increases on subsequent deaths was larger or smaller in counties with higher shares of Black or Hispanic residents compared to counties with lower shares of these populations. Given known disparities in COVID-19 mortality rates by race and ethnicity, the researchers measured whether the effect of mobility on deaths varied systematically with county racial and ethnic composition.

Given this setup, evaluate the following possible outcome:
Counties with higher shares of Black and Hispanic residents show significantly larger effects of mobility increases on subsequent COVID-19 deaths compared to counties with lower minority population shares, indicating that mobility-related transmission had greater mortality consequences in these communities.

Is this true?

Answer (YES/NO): NO